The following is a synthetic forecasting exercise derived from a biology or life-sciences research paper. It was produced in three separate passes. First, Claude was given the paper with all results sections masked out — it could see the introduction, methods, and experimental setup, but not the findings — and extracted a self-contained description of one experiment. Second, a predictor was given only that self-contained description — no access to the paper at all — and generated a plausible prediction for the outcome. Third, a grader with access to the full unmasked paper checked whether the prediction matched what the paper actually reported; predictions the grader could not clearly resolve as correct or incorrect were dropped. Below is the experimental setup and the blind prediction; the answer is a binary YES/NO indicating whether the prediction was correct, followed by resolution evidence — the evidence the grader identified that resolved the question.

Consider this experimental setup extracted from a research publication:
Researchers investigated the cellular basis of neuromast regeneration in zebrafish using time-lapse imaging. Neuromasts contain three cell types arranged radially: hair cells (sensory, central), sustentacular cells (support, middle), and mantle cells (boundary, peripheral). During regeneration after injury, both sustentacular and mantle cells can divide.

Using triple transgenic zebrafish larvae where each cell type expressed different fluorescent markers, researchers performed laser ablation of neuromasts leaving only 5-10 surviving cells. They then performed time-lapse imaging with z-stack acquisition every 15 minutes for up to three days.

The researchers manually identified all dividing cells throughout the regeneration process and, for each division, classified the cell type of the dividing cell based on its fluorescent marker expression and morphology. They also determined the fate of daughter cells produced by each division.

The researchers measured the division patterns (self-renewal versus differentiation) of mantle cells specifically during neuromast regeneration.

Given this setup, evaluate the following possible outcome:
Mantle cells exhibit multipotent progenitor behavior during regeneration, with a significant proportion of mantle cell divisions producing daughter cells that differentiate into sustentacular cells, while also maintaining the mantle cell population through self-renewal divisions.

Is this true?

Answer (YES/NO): NO